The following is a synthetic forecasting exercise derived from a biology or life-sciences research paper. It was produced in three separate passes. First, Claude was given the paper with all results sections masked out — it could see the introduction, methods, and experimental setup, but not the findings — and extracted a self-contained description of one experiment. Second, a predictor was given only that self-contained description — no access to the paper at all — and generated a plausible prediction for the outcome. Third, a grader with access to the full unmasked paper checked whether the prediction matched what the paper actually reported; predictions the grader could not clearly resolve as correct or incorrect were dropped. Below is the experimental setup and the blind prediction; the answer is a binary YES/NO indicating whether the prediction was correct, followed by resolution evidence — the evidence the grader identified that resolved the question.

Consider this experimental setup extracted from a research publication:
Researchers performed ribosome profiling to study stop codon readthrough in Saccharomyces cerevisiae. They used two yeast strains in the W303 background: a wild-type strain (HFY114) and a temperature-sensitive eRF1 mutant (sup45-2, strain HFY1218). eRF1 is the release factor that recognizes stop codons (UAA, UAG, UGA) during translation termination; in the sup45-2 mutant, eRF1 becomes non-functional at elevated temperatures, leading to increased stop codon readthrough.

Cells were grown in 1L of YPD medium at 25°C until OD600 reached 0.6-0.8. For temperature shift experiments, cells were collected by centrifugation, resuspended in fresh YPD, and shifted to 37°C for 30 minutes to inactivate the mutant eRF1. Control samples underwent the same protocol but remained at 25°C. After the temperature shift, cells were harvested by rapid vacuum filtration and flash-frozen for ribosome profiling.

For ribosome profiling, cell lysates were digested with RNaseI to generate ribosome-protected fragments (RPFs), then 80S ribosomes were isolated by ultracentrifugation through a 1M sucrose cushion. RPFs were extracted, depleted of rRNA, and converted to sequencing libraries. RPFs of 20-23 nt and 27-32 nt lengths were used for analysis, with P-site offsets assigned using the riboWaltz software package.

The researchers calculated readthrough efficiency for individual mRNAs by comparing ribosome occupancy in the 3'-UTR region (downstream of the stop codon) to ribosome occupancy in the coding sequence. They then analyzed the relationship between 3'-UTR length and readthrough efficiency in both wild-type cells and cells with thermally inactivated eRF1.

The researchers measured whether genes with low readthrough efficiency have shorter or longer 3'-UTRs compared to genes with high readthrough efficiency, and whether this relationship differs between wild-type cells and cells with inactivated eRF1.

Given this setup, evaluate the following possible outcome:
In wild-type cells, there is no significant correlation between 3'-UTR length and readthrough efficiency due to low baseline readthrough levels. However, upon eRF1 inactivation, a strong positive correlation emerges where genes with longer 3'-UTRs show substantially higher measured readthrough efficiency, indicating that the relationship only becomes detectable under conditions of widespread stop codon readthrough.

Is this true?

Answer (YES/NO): NO